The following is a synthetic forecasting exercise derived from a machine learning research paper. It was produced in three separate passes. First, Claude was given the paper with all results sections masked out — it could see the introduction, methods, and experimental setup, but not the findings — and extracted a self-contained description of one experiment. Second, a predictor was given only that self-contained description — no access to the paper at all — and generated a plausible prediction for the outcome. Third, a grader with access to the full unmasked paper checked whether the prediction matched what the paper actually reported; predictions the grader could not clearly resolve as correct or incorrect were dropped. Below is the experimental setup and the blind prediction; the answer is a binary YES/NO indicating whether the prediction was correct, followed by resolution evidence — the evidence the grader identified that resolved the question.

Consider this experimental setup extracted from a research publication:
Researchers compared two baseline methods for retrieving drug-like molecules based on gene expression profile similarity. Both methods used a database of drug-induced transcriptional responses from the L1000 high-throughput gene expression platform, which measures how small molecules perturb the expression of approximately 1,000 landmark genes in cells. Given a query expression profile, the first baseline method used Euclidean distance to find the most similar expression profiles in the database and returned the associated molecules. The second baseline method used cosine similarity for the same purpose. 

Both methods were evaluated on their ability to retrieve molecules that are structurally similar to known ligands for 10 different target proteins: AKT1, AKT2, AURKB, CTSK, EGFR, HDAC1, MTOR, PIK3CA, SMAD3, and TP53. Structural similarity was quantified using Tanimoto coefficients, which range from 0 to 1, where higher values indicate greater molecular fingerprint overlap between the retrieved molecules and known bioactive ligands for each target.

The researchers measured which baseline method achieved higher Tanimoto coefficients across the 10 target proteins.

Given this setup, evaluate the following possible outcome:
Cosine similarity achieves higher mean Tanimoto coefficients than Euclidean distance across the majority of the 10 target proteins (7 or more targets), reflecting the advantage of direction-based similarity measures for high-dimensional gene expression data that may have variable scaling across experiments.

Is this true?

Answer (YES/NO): NO